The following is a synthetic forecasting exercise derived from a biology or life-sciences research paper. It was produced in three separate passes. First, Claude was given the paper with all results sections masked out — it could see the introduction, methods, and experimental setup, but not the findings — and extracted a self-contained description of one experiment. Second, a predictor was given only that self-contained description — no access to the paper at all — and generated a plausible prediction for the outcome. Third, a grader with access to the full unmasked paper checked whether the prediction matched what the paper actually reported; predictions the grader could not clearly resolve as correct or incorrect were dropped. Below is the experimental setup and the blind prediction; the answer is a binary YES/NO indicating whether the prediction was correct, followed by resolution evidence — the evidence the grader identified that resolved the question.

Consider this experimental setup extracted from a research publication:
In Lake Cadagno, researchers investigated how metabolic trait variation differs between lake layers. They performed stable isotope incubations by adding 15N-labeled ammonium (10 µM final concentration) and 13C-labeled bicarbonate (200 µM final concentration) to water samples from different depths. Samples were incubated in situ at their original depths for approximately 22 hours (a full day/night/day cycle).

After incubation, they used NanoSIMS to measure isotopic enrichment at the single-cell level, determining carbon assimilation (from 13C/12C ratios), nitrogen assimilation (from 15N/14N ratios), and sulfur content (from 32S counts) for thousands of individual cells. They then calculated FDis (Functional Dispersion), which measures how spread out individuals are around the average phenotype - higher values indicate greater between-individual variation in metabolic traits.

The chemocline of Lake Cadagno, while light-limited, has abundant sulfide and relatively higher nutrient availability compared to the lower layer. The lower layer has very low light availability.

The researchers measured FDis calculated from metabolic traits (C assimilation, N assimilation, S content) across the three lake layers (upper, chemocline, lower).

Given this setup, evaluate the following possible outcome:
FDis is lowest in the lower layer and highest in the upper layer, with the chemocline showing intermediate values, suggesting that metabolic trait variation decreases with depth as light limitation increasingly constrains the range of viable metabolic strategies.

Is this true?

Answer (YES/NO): NO